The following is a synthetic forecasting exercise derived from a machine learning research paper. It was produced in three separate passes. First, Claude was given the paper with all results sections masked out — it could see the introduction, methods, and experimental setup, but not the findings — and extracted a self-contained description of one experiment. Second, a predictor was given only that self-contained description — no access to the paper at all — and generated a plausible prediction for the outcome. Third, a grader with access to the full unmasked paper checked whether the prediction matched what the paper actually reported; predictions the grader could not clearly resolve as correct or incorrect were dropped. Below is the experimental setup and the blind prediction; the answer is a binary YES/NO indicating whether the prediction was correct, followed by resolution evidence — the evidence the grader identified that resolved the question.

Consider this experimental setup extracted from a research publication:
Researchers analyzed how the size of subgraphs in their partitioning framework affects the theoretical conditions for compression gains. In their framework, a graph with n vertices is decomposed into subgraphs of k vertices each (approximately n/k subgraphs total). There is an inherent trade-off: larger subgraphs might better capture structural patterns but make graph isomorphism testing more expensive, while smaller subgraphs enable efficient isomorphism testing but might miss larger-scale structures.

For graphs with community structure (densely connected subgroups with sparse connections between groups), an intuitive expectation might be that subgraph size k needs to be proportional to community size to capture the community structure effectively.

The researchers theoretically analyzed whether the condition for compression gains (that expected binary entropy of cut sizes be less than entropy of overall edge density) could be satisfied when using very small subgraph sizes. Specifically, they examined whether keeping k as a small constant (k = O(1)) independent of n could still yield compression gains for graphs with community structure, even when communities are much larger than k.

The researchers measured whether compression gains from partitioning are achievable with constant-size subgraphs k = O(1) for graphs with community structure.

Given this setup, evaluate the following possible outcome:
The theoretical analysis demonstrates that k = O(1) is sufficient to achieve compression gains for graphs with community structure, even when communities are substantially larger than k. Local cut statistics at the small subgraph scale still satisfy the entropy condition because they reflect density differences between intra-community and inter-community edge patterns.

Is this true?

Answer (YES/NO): YES